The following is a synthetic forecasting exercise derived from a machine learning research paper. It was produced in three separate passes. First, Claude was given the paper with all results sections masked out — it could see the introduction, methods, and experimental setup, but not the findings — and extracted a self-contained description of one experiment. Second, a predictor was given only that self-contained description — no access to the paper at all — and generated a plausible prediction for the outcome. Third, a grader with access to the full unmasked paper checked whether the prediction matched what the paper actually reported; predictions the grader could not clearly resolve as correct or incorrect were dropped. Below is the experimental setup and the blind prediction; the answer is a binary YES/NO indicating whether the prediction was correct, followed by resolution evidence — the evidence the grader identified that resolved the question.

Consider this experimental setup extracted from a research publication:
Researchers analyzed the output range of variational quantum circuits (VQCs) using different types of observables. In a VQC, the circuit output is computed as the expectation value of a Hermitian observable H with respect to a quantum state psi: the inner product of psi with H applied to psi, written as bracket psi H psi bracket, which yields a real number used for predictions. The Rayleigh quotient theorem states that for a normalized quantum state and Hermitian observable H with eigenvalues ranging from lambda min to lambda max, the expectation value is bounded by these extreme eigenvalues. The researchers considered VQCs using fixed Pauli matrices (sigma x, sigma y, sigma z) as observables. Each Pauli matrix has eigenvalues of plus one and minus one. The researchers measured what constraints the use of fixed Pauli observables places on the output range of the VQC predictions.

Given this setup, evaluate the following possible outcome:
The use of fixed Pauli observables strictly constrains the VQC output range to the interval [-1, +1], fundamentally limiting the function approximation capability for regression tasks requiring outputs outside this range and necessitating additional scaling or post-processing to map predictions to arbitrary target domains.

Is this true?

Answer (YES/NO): YES